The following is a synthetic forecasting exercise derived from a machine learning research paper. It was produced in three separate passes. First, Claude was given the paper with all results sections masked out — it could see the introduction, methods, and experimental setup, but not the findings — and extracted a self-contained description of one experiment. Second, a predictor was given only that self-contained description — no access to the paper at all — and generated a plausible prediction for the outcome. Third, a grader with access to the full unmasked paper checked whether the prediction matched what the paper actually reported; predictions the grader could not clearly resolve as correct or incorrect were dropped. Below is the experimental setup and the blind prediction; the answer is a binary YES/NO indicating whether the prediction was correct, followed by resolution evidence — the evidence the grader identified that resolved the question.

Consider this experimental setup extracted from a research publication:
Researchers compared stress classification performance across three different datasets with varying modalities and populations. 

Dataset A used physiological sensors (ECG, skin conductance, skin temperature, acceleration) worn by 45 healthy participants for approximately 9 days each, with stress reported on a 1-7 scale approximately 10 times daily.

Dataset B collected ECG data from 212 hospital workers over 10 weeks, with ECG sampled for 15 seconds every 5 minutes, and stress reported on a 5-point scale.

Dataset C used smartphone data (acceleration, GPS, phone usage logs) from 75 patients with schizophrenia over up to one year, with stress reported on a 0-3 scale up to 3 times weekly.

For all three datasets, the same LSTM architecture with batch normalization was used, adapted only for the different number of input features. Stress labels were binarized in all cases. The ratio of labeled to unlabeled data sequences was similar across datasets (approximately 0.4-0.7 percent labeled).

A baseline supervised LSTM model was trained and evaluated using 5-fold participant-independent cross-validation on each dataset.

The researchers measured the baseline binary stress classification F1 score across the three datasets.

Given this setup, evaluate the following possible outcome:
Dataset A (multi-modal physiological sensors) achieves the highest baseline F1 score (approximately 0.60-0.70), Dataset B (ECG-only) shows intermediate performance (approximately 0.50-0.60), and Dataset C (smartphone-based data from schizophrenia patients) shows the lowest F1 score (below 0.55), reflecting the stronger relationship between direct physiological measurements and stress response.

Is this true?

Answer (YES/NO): NO